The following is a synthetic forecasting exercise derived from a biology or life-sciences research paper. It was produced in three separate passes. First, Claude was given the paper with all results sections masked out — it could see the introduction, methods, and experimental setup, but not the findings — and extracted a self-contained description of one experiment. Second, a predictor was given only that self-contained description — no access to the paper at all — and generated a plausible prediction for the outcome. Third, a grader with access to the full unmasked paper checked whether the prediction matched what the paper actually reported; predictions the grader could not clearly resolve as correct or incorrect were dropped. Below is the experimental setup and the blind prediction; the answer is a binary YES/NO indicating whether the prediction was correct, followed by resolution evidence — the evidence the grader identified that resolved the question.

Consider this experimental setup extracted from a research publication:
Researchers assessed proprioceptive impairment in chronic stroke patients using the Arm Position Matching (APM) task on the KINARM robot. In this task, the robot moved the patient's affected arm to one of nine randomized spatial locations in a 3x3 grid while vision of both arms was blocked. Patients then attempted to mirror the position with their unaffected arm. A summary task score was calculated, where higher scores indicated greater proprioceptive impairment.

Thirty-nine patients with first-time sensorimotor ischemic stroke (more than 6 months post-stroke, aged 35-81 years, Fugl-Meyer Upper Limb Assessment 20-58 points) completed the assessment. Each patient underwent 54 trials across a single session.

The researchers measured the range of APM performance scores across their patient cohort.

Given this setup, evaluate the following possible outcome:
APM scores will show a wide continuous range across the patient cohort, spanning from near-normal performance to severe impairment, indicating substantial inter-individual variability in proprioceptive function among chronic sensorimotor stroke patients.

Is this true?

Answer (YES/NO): YES